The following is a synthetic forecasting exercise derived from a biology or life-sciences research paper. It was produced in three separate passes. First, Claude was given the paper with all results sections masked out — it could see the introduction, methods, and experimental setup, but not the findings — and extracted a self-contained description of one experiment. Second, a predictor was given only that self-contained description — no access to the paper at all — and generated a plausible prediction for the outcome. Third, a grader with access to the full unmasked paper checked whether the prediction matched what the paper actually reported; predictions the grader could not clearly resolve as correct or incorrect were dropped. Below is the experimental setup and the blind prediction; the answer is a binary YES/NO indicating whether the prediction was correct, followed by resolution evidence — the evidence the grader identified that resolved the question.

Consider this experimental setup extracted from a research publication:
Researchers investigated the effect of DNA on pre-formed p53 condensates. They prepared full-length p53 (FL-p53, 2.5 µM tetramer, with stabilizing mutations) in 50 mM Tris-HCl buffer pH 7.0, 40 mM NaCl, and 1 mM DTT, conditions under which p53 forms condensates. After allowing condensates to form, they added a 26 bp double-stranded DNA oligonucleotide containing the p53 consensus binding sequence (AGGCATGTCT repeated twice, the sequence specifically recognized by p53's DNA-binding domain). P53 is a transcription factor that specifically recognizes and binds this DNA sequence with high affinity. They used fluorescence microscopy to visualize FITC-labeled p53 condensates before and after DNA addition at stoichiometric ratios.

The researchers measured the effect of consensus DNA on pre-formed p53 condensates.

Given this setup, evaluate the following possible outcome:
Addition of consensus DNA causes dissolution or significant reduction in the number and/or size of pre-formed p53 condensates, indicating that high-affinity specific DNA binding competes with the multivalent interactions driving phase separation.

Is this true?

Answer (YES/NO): YES